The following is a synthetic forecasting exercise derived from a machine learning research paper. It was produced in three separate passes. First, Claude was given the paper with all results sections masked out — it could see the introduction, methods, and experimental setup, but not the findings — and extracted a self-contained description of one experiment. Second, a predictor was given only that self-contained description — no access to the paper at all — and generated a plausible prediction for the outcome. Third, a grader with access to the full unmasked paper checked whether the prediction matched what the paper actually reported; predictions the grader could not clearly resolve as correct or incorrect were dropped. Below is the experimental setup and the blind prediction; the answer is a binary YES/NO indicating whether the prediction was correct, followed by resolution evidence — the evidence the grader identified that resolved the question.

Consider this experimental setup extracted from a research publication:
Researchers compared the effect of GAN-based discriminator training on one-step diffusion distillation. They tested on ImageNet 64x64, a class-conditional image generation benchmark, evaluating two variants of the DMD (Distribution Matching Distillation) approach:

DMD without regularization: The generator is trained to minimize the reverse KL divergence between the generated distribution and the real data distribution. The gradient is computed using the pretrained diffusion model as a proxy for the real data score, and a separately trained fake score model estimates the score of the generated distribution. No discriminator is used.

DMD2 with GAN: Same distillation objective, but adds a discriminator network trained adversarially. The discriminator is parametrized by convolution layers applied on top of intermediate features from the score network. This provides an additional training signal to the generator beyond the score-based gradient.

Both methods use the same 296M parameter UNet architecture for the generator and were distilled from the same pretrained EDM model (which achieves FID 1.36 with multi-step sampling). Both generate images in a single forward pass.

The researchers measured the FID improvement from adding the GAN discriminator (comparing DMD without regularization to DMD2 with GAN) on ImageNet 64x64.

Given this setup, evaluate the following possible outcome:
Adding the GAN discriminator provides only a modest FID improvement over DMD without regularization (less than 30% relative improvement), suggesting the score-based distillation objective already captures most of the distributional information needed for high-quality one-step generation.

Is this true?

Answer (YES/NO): NO